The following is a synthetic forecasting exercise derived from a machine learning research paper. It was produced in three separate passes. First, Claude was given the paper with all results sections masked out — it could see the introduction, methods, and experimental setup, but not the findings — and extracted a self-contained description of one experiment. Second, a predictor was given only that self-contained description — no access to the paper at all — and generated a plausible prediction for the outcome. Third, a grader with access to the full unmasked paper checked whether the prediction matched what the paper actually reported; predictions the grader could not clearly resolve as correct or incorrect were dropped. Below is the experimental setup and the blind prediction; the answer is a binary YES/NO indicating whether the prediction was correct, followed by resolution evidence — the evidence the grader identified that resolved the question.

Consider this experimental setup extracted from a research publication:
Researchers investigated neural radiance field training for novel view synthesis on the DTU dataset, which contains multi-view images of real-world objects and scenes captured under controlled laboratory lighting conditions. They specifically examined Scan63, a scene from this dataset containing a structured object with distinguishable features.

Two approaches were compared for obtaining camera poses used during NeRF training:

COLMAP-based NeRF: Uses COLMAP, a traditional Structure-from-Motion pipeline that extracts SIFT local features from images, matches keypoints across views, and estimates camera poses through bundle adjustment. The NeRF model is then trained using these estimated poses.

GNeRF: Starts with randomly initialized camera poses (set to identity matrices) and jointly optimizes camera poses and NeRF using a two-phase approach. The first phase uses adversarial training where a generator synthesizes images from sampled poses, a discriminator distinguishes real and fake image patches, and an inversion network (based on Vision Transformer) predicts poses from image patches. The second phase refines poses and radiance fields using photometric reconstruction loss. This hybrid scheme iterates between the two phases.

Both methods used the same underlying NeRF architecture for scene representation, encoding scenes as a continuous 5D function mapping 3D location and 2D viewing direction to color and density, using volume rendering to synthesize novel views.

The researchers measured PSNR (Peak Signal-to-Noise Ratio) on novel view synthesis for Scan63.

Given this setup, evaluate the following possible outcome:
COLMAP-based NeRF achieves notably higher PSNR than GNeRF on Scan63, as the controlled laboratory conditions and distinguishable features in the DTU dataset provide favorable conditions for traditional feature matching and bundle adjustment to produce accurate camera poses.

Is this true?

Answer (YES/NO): NO